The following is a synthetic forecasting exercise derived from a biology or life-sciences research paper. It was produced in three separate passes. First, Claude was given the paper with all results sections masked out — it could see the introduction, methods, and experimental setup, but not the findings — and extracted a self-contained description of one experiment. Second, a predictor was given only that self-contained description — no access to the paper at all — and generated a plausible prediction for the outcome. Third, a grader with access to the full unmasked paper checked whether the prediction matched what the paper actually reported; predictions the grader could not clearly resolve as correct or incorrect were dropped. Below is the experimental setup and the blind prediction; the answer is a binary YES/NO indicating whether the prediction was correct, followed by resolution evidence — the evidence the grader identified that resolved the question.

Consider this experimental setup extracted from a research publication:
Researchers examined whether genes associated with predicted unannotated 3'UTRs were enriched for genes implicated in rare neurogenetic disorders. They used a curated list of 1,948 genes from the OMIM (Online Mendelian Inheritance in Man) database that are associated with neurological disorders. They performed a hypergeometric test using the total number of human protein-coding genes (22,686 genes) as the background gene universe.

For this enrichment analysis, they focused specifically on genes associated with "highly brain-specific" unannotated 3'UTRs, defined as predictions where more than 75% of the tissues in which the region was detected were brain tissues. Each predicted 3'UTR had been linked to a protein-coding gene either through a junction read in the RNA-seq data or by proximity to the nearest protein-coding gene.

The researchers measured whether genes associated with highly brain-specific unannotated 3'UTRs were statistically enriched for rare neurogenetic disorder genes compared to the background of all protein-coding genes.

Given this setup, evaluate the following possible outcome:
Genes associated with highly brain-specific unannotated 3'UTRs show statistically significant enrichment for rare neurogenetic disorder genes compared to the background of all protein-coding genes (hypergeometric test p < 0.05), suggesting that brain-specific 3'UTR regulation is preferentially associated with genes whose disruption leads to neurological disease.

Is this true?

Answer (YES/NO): YES